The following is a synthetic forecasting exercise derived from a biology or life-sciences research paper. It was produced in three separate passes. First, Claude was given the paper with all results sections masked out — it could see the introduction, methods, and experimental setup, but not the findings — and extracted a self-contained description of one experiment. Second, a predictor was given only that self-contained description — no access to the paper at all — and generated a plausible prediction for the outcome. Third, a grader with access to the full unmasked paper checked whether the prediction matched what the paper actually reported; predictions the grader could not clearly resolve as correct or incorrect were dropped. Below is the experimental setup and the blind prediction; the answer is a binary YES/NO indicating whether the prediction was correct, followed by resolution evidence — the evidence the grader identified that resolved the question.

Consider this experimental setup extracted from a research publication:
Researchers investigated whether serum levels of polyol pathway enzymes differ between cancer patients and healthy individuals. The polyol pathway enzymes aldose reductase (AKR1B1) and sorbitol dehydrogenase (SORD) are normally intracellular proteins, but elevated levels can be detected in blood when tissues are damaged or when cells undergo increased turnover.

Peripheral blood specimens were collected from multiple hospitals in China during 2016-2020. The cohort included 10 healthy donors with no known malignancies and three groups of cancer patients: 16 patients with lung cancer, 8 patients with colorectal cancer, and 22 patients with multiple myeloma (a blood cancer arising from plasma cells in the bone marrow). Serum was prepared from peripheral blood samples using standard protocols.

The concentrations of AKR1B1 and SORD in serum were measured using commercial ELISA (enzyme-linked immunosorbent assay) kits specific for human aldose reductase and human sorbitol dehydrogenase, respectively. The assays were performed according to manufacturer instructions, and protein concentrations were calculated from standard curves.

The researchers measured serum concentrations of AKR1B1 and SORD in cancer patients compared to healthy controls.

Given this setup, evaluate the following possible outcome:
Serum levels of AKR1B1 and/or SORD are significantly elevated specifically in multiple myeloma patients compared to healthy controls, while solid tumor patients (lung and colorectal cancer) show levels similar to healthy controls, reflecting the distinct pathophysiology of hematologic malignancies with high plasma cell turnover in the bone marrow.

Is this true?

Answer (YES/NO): NO